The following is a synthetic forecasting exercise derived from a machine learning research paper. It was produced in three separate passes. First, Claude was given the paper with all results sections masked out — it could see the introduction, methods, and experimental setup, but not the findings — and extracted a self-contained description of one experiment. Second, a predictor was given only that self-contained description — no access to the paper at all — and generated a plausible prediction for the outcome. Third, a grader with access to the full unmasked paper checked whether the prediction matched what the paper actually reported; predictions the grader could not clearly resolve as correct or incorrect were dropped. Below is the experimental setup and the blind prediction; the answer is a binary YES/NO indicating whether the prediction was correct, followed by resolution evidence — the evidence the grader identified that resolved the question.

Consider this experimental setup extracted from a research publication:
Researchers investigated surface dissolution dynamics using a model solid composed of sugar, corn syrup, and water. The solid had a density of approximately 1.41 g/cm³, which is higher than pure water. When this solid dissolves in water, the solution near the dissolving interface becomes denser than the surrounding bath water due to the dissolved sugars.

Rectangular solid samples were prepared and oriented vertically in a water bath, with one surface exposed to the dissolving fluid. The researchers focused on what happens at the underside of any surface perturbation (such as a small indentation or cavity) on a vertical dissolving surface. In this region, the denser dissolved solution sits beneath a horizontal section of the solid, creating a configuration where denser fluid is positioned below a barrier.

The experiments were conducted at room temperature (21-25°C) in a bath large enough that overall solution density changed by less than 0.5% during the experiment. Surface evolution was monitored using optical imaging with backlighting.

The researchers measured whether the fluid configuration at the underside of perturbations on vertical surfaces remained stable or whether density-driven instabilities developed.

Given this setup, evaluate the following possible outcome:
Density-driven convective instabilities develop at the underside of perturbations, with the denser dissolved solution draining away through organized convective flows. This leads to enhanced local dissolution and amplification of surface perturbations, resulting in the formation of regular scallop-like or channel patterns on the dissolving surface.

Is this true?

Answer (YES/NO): NO